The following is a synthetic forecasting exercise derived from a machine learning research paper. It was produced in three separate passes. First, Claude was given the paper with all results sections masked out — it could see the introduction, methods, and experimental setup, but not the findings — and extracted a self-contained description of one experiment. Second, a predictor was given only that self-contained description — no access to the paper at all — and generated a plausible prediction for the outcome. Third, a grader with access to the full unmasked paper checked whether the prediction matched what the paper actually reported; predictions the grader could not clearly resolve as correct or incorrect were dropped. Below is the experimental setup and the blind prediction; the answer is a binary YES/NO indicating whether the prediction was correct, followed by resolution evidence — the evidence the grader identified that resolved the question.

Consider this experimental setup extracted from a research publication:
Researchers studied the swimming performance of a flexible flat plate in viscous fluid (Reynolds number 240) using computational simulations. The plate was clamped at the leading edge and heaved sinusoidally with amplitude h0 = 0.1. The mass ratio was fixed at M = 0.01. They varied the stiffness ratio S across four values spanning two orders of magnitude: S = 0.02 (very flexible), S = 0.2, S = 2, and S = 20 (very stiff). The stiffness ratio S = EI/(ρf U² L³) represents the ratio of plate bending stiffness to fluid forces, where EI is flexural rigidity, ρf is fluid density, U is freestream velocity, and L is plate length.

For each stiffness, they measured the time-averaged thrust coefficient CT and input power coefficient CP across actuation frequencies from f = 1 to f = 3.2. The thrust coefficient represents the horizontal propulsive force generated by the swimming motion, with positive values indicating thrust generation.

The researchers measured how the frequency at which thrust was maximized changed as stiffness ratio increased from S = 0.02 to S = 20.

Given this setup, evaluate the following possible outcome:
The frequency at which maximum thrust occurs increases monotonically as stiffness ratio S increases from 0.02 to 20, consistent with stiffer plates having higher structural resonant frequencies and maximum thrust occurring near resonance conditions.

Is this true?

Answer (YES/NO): NO